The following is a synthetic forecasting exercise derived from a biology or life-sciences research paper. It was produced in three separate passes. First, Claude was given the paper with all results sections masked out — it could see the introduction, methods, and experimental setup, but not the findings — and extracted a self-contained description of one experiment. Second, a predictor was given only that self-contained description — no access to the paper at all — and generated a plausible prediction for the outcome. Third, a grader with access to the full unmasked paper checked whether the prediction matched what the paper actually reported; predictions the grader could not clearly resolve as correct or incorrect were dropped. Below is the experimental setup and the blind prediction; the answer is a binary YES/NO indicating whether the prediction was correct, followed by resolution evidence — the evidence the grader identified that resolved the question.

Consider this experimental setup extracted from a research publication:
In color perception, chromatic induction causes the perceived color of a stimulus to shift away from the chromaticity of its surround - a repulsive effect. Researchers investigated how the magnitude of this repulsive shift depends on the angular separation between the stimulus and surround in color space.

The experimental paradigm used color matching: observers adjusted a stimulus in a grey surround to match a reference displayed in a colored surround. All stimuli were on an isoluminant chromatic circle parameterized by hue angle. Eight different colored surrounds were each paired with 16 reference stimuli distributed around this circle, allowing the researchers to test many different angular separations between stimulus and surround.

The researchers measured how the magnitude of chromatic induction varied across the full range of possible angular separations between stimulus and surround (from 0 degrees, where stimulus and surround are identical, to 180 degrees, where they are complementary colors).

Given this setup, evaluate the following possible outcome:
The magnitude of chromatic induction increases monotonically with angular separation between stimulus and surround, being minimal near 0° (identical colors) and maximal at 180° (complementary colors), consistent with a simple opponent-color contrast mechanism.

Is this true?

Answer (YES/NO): NO